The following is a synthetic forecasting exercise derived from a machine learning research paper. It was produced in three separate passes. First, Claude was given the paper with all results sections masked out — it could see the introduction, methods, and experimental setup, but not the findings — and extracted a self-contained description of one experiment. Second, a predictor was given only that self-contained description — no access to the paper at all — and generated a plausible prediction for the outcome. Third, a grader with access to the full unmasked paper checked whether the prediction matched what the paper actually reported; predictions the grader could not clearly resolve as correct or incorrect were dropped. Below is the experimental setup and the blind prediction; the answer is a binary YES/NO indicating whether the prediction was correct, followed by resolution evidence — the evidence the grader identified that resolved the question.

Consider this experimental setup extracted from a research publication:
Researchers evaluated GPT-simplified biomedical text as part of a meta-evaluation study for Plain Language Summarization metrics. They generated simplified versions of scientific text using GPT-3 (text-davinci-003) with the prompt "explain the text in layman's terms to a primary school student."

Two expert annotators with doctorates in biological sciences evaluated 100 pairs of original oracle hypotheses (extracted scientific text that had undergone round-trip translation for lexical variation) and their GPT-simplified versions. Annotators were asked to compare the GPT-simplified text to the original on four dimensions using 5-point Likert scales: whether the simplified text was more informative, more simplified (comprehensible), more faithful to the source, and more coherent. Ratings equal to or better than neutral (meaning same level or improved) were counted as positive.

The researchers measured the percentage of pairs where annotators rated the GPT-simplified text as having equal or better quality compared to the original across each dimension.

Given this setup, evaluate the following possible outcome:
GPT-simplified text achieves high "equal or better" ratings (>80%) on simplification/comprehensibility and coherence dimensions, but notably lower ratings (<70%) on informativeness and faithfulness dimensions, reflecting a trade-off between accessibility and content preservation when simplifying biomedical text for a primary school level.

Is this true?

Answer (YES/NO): YES